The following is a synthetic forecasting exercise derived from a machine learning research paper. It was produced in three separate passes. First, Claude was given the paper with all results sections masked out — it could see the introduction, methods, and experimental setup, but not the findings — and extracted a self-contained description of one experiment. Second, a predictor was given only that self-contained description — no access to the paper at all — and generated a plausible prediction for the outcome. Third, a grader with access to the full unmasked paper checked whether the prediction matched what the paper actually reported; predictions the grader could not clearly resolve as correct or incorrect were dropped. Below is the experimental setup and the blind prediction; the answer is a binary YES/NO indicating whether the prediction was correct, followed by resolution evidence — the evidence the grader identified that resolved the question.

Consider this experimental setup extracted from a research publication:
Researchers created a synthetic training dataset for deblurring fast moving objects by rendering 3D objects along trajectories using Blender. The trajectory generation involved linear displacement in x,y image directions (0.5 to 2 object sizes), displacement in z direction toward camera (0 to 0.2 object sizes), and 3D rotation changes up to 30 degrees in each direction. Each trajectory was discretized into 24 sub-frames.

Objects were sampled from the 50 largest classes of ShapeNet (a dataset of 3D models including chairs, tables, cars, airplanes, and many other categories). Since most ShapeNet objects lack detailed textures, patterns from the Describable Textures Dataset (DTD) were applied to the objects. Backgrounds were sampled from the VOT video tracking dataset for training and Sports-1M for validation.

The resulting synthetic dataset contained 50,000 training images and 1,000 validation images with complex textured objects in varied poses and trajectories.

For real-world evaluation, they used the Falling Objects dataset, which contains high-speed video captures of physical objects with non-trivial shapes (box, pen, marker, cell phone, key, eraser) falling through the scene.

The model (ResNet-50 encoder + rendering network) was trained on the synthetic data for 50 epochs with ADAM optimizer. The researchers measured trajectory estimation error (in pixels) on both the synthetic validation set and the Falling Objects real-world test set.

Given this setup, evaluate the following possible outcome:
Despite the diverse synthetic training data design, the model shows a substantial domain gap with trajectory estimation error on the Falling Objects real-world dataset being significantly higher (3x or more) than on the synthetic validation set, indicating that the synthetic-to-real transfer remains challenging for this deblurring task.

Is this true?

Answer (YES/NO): NO